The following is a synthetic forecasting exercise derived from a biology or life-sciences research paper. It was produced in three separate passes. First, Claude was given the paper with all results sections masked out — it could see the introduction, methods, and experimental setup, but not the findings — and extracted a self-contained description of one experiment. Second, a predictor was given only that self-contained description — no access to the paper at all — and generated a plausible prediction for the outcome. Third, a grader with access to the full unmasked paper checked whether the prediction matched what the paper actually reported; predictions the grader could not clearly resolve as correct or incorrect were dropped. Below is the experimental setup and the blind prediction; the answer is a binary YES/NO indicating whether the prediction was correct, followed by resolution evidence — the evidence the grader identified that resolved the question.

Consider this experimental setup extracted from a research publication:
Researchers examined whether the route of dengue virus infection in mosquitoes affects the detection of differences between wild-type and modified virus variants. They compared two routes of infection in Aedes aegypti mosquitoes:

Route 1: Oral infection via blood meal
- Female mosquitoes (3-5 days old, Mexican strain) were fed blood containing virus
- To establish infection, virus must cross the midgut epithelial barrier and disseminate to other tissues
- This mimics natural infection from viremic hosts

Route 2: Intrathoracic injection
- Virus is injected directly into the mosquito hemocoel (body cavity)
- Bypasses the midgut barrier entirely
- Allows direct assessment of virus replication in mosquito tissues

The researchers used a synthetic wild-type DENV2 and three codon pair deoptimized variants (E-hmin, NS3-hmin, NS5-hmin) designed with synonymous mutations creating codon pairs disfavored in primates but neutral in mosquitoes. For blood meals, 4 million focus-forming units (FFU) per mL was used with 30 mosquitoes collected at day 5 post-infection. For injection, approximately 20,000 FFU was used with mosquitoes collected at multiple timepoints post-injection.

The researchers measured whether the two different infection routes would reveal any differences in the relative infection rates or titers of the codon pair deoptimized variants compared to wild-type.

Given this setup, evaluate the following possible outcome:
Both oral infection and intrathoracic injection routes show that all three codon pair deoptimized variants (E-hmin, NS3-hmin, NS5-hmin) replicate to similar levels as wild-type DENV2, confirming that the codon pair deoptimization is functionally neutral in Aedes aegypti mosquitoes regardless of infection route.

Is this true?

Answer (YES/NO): NO